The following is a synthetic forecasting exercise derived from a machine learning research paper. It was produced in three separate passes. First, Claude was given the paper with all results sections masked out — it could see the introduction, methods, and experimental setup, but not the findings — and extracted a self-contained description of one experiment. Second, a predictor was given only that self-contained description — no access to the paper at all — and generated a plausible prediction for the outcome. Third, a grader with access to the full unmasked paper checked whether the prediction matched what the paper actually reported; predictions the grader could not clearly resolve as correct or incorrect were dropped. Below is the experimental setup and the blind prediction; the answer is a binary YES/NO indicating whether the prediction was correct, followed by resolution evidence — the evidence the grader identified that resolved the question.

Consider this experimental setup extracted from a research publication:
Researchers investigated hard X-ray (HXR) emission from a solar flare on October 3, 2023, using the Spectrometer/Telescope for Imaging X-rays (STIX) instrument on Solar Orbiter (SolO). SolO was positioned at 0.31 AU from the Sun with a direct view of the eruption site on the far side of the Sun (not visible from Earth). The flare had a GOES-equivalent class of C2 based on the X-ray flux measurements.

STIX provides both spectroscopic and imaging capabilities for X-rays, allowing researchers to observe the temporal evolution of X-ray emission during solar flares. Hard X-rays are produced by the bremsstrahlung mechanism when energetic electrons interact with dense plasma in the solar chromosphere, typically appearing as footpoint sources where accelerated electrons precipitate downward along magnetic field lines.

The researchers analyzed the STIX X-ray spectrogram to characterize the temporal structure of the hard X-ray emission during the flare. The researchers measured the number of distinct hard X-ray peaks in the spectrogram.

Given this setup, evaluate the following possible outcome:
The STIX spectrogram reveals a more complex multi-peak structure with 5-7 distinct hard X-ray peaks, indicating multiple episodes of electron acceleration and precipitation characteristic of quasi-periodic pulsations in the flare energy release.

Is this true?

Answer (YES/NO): NO